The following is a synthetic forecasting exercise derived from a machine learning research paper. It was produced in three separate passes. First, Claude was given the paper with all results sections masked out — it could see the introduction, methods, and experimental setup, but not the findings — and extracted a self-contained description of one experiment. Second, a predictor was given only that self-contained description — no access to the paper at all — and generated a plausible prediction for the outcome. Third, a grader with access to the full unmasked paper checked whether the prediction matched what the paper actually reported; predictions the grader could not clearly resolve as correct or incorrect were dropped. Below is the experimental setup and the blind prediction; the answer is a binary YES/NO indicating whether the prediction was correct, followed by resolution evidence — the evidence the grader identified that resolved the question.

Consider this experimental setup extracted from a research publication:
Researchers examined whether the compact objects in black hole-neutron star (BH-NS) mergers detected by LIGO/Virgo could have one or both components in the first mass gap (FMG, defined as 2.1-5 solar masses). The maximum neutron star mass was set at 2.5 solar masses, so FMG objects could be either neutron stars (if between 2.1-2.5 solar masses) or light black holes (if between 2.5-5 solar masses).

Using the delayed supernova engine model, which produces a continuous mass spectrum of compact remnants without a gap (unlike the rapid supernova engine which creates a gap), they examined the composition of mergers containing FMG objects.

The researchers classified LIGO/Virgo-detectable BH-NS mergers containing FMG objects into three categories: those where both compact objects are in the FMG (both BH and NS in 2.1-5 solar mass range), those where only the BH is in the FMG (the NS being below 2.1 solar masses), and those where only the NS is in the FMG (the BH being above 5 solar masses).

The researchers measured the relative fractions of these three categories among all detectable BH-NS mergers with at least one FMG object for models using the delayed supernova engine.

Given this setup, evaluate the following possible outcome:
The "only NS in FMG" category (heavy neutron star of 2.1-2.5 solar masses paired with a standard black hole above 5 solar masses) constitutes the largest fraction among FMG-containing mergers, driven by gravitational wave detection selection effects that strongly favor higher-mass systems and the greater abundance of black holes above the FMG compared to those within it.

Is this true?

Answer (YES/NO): NO